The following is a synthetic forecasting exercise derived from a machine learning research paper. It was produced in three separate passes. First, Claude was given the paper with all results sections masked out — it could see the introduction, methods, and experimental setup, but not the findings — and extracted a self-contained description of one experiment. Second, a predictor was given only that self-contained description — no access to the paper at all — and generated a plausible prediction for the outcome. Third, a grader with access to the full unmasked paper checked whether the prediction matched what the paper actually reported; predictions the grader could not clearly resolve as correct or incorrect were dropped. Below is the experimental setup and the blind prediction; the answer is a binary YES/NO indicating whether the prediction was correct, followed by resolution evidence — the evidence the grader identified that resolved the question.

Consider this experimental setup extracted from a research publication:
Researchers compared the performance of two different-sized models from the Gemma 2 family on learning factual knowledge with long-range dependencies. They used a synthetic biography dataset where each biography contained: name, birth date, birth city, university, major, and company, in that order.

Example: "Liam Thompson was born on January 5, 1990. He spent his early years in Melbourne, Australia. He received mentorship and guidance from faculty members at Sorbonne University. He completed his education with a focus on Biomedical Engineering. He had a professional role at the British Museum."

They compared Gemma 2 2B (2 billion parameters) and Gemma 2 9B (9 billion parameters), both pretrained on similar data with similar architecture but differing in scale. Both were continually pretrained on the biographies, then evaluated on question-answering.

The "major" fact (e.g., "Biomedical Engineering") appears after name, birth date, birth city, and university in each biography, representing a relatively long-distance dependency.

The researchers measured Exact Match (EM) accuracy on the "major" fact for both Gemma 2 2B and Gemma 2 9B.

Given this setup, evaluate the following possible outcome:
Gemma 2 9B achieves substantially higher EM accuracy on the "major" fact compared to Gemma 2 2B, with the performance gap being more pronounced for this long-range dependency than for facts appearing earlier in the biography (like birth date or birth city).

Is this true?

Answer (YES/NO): YES